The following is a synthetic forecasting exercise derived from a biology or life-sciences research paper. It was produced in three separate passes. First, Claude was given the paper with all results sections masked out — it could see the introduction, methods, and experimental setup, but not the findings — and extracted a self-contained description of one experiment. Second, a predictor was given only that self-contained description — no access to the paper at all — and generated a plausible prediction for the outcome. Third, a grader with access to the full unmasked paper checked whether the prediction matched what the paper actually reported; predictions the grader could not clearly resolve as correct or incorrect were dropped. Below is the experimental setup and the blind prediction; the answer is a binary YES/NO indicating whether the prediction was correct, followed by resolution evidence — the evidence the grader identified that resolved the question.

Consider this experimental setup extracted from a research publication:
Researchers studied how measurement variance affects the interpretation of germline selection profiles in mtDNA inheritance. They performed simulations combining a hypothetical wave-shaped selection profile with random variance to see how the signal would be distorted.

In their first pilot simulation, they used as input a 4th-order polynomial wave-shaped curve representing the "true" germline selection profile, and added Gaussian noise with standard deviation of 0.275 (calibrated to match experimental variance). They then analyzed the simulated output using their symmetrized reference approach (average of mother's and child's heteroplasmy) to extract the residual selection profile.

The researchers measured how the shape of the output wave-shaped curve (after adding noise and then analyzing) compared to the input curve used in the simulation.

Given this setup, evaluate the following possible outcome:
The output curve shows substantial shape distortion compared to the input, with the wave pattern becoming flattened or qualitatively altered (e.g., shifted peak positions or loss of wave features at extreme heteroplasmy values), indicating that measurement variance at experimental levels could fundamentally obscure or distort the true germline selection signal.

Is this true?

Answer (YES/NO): NO